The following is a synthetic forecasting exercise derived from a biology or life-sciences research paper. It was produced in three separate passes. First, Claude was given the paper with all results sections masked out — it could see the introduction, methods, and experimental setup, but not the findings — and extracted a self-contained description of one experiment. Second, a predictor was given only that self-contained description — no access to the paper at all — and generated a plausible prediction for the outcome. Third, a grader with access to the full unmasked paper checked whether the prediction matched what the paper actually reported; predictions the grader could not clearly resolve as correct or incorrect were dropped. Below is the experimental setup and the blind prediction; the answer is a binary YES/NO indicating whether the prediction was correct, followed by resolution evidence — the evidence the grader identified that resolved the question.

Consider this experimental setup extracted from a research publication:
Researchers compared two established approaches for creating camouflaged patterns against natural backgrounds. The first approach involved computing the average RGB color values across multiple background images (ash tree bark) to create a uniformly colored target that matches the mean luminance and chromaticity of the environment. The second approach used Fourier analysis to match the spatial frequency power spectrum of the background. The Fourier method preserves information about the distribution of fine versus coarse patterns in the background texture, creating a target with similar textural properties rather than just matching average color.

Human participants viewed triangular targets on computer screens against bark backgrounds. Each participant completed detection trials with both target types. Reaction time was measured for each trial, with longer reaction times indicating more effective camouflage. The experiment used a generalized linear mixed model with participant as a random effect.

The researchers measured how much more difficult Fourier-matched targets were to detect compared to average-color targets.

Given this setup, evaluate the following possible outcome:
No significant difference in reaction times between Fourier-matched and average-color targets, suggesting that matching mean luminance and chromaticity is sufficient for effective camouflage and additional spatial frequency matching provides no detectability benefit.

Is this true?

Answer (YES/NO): NO